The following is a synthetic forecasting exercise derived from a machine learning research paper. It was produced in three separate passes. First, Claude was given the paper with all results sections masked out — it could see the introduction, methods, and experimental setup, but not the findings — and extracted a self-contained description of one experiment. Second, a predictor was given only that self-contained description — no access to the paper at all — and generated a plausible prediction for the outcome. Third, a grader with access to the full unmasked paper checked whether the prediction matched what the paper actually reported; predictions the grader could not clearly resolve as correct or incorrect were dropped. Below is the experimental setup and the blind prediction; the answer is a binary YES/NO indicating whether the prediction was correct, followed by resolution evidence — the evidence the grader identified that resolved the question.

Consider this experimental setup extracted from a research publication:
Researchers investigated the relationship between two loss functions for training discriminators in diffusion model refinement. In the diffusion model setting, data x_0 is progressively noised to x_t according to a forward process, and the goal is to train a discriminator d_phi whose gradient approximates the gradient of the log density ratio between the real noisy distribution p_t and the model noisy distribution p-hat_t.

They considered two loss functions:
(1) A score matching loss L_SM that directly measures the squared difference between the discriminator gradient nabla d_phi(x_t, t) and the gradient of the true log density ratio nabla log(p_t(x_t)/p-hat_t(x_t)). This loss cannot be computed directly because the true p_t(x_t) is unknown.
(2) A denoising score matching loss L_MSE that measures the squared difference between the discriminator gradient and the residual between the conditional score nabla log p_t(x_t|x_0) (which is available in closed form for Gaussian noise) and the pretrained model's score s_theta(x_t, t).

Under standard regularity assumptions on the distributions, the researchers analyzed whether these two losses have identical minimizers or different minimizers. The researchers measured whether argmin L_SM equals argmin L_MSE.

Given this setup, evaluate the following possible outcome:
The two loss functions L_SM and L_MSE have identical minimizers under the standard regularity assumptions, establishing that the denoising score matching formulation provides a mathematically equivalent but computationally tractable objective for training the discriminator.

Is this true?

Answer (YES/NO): YES